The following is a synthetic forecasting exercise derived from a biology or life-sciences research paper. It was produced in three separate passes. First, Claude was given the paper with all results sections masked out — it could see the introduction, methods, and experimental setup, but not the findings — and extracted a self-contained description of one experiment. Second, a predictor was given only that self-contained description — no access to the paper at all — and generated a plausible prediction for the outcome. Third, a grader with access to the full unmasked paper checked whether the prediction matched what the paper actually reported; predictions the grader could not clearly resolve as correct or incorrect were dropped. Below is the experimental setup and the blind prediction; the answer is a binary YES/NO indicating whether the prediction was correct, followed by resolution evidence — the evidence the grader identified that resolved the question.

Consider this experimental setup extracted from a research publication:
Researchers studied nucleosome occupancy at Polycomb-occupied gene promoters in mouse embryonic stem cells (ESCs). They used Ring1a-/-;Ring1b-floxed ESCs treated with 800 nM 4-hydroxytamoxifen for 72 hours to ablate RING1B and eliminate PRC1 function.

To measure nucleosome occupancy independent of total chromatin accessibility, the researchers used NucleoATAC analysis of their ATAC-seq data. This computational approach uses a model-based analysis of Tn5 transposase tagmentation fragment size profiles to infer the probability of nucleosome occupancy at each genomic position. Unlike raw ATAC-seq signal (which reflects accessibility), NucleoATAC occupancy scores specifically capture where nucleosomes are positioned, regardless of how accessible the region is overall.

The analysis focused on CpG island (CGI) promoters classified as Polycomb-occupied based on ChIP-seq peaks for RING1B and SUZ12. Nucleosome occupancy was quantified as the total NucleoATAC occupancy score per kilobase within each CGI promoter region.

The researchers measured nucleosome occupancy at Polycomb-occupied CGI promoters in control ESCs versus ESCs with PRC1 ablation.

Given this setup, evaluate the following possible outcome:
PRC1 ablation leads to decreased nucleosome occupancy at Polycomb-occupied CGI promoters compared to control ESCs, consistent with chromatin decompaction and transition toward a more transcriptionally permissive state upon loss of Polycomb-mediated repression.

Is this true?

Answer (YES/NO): YES